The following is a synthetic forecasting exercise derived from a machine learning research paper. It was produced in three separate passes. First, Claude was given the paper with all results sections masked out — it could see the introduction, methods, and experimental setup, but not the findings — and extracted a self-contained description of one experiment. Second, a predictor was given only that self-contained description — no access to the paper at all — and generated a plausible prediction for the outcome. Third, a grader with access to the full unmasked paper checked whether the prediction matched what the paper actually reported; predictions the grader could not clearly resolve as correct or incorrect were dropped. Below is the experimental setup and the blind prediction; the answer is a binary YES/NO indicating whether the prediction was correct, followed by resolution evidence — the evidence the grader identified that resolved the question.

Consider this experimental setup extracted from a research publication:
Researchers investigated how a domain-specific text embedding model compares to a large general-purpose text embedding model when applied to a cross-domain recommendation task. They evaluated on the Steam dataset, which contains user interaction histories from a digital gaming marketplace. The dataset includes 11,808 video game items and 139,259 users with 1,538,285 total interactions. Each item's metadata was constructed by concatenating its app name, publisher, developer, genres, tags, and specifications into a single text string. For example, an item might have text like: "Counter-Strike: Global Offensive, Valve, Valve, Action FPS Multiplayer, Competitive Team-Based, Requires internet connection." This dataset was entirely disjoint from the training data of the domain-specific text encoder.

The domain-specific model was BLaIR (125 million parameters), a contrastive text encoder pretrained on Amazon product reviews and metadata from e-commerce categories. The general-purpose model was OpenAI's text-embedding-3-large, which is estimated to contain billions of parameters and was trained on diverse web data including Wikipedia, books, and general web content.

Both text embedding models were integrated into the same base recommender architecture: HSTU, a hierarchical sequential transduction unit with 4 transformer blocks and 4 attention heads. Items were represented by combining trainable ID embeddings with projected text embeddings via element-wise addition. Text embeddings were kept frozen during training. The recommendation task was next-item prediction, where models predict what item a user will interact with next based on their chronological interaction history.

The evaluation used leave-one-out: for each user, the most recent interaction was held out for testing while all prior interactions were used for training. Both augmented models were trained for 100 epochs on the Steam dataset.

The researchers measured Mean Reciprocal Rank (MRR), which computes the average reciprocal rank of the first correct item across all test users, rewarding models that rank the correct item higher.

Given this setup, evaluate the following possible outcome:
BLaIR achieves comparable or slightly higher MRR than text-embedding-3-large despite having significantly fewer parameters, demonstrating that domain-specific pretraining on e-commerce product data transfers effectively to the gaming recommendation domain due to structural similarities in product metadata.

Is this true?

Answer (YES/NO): NO